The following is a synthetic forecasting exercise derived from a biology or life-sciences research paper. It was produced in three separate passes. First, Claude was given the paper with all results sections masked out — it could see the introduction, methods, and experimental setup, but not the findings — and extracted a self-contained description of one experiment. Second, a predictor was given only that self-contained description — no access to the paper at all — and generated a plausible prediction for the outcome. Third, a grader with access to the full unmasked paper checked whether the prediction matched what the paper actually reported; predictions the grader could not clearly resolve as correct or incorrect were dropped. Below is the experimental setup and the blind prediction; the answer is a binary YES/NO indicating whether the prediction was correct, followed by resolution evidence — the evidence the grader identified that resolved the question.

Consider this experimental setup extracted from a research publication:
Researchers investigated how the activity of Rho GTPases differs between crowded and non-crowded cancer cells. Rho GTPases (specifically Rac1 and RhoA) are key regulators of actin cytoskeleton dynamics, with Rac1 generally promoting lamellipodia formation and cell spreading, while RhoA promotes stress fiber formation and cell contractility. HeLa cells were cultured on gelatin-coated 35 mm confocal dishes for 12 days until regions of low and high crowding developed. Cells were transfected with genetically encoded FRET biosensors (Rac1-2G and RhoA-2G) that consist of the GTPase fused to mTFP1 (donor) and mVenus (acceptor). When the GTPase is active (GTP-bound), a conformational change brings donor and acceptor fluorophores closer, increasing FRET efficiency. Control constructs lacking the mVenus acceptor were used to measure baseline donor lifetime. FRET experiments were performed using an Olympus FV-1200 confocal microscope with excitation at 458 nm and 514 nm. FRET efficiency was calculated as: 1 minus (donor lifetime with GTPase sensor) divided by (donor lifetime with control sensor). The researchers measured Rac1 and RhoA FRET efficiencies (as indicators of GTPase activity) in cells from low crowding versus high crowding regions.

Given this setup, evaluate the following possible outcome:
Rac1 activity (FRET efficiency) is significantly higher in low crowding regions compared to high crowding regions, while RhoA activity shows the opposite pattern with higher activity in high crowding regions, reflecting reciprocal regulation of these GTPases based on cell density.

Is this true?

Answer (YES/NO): NO